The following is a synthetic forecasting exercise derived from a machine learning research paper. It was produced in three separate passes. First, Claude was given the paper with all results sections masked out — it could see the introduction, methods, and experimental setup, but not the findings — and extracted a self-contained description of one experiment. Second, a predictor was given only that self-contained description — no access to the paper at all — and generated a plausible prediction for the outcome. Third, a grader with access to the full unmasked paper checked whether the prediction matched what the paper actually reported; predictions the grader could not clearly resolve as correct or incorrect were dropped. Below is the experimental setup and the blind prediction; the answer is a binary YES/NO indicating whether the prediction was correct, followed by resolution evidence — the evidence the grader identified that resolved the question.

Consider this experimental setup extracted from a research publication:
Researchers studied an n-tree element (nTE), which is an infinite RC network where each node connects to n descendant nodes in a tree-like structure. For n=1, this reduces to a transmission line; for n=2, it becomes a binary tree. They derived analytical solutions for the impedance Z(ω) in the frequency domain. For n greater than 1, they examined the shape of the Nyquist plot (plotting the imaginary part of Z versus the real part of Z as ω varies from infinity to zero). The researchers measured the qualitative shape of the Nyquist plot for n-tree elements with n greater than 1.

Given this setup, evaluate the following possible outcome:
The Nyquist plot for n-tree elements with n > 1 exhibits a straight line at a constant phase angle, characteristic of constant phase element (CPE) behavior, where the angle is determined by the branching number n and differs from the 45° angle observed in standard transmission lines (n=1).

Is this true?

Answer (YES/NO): NO